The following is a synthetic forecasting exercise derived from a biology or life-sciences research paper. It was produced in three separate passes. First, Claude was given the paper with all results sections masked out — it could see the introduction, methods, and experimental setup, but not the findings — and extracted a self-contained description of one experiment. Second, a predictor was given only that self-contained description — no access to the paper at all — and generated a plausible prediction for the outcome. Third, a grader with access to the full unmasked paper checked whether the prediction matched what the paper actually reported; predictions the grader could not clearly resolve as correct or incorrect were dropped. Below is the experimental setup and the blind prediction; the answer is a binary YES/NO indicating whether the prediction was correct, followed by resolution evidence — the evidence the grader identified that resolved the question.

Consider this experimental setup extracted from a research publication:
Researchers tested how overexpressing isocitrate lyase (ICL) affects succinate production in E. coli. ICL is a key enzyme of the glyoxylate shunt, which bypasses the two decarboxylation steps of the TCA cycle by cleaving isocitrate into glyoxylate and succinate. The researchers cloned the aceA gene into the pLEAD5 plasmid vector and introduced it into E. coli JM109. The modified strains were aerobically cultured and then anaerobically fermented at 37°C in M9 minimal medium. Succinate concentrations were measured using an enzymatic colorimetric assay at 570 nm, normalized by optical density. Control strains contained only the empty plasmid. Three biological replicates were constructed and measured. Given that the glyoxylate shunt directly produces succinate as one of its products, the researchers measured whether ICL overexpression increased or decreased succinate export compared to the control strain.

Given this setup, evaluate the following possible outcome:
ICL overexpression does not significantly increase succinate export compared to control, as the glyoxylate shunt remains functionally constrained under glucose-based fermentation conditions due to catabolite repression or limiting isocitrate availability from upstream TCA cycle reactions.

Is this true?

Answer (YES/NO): NO